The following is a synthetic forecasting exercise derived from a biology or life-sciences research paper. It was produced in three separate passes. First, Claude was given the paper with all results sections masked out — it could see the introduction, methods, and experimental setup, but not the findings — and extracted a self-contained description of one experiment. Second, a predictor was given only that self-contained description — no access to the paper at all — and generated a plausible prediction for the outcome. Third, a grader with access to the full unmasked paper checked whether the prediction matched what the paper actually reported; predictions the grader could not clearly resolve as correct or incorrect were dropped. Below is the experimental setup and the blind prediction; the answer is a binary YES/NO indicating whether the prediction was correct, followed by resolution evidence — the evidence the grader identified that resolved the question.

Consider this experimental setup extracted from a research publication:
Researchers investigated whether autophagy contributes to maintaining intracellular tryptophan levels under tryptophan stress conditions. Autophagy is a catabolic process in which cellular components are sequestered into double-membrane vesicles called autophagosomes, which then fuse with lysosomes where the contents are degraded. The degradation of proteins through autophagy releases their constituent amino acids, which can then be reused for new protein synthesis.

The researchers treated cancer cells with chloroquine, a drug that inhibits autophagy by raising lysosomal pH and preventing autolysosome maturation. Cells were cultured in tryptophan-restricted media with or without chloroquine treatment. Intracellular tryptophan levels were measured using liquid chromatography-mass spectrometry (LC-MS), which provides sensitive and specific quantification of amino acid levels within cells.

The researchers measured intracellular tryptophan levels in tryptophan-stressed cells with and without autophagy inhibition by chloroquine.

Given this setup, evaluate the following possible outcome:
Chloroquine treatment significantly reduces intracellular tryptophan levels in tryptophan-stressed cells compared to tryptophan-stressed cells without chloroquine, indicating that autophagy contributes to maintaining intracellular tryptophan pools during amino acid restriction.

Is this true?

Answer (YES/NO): YES